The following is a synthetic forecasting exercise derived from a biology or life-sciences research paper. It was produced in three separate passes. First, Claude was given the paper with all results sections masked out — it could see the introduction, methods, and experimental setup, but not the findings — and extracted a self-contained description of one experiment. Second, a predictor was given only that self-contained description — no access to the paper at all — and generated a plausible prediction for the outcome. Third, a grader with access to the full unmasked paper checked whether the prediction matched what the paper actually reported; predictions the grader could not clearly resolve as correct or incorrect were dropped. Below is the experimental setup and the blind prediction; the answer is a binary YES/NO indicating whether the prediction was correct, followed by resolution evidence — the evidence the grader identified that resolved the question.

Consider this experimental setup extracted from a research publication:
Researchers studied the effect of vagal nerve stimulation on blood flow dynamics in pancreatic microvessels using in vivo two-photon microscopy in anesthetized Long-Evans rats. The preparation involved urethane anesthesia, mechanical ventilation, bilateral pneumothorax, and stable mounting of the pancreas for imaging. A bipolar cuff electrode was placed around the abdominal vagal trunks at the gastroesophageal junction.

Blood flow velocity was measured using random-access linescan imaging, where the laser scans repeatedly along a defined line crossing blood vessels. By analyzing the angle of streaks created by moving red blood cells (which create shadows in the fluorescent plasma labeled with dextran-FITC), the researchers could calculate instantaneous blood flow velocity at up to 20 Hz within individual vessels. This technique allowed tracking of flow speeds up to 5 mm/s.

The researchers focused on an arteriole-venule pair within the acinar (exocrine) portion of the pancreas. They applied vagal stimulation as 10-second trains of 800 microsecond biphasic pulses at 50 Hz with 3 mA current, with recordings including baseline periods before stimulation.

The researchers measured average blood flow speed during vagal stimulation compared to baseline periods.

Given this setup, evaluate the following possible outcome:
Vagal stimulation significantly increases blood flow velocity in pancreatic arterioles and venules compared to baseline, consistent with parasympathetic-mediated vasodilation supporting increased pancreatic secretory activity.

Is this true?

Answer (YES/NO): YES